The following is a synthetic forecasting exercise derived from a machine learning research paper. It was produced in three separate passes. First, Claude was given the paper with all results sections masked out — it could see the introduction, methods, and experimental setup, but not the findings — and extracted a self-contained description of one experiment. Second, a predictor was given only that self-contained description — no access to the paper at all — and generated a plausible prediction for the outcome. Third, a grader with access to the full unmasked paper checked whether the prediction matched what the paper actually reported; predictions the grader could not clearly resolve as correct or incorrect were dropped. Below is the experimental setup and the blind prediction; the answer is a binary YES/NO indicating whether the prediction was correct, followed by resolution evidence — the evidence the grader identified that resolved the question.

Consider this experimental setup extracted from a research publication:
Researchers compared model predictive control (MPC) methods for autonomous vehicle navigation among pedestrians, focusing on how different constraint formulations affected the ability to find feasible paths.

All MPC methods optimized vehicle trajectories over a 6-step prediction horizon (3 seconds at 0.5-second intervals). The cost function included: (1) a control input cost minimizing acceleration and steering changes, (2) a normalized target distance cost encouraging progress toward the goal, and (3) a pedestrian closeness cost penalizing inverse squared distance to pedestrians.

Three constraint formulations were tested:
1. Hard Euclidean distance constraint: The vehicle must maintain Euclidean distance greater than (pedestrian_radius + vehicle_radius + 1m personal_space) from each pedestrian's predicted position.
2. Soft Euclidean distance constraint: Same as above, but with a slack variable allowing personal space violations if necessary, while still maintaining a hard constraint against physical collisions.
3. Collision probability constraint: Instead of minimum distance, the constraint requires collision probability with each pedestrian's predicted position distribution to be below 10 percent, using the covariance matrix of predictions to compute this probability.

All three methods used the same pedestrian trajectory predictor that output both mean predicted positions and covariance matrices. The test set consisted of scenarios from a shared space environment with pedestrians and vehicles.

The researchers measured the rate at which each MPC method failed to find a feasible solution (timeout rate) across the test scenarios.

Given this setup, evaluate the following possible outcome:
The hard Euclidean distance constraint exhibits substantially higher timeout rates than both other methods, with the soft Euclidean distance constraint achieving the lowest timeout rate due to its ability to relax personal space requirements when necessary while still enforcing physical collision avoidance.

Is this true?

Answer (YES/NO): NO